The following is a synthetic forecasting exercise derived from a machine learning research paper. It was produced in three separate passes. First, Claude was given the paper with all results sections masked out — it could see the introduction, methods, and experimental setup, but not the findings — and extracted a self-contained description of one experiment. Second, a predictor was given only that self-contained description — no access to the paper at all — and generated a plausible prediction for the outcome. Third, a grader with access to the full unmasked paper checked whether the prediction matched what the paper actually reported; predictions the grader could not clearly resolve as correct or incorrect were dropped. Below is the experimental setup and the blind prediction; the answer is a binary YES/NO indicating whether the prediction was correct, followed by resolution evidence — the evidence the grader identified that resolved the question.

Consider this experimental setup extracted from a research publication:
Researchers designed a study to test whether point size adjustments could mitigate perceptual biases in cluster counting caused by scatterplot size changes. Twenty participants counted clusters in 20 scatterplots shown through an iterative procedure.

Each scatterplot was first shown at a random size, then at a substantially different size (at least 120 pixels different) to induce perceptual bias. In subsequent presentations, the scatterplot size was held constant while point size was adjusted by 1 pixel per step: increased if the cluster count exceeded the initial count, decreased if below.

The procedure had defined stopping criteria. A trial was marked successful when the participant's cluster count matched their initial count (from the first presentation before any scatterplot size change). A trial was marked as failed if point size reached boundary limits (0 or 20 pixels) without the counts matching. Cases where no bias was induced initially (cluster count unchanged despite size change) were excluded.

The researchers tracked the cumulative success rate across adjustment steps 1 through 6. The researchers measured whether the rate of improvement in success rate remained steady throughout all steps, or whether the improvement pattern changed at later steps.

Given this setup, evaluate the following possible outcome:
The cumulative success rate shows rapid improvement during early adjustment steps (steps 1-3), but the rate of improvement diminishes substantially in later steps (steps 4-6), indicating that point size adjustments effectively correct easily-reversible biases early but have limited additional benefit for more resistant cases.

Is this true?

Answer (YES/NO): NO